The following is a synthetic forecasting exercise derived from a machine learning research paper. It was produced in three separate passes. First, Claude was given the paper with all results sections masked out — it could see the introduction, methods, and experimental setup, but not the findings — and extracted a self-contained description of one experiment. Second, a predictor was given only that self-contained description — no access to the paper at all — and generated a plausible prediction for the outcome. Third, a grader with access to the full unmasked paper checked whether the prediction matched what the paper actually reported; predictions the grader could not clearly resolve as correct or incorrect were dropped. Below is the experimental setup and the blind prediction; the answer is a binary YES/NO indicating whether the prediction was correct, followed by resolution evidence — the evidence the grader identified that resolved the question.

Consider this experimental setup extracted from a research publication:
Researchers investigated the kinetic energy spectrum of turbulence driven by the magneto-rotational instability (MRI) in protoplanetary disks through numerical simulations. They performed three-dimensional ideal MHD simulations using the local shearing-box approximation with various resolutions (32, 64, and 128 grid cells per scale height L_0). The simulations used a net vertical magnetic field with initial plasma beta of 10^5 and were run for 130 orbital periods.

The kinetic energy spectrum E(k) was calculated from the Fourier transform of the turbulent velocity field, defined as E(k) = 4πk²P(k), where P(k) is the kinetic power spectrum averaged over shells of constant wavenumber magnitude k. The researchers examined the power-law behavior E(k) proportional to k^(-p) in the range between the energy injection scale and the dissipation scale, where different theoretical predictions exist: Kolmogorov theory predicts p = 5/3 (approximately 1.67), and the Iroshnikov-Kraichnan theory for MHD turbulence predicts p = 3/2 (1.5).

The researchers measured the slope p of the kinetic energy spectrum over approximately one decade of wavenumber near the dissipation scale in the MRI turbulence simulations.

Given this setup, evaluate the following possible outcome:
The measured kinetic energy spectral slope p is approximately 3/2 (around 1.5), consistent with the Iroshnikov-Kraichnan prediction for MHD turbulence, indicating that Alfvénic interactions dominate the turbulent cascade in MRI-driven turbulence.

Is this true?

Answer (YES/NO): NO